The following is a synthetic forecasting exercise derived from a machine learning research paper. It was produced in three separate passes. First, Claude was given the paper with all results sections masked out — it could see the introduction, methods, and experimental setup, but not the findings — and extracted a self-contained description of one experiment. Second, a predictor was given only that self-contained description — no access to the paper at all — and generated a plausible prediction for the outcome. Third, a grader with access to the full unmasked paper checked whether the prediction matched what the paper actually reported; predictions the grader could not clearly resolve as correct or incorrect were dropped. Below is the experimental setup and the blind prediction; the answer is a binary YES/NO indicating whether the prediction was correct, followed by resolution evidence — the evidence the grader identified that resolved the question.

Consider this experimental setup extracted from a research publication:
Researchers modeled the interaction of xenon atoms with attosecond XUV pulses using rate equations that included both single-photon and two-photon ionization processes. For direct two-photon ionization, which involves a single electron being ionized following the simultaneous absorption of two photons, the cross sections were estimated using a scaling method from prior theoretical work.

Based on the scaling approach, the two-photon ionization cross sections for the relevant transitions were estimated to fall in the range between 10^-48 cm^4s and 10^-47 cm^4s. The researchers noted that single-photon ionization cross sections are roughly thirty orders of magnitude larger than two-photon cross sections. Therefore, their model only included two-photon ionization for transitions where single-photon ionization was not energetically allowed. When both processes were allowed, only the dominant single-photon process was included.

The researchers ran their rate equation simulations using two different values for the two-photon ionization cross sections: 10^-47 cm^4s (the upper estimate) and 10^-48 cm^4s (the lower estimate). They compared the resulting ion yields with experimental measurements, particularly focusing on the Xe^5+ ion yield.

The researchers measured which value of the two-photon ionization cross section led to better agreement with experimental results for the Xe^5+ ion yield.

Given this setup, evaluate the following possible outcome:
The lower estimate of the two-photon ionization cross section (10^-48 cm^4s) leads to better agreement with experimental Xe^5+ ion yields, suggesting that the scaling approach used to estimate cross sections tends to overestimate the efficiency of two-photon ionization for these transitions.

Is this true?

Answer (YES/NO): NO